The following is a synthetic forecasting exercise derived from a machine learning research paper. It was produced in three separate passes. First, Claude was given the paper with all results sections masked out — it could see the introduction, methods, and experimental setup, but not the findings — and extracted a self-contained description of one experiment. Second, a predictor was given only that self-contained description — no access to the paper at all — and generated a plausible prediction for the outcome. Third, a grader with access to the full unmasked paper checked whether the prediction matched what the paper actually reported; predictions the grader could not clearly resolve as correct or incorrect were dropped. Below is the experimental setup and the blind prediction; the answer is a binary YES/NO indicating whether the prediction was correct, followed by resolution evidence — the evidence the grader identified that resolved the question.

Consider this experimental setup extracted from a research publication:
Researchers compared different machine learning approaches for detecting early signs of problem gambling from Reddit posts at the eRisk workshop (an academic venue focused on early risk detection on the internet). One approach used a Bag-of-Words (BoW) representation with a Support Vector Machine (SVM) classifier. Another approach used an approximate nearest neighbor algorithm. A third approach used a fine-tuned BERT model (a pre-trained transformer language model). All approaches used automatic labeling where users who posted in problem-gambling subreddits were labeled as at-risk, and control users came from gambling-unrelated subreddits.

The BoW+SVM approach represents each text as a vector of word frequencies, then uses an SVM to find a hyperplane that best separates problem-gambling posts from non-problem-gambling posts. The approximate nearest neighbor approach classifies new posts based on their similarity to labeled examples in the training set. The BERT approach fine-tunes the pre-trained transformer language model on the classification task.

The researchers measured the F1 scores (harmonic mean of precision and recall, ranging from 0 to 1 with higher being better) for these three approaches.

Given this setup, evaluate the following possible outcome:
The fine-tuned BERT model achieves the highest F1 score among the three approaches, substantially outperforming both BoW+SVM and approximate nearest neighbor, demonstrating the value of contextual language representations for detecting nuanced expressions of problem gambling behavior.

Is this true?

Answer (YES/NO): NO